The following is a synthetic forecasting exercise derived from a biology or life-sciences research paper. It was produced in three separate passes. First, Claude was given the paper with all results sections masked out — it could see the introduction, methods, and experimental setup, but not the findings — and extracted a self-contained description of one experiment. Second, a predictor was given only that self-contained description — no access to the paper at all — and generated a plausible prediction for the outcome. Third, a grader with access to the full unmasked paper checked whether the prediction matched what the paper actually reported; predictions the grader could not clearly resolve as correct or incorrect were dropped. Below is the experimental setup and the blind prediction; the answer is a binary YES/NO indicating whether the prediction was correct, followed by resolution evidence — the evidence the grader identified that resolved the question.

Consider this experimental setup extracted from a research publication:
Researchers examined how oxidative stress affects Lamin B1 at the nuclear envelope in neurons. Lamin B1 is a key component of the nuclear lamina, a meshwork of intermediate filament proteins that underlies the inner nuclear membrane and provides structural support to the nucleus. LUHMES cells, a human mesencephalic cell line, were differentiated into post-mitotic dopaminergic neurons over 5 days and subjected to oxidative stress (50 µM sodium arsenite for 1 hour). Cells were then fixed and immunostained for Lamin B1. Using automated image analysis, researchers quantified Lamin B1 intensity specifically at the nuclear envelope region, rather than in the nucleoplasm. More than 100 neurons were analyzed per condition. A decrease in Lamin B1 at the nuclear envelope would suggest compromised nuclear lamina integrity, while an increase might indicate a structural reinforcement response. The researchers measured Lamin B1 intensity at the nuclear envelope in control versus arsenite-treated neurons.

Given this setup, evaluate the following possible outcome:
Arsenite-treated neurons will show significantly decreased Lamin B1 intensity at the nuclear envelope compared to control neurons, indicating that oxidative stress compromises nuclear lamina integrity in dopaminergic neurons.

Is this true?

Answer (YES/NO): NO